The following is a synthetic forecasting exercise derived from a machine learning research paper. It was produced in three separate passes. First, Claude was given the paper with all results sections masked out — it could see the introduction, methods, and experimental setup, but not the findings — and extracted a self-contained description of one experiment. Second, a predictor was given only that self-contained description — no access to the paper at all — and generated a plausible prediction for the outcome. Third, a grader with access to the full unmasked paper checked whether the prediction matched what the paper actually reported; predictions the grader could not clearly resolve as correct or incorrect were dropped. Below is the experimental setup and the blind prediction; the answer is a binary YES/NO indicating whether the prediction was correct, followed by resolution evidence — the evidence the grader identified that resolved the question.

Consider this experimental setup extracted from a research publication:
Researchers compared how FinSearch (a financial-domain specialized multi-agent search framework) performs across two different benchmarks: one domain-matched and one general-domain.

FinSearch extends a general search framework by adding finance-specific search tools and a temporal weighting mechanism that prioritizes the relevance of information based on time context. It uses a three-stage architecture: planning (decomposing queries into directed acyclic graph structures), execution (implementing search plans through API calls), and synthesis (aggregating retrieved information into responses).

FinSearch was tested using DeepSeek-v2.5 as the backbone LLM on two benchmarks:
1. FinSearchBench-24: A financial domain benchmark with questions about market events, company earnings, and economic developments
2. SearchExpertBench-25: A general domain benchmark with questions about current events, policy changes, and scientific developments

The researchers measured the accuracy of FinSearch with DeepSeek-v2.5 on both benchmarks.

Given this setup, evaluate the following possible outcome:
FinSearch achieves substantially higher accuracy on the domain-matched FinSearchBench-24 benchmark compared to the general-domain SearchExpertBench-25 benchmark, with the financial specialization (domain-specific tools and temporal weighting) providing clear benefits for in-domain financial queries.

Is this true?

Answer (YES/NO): YES